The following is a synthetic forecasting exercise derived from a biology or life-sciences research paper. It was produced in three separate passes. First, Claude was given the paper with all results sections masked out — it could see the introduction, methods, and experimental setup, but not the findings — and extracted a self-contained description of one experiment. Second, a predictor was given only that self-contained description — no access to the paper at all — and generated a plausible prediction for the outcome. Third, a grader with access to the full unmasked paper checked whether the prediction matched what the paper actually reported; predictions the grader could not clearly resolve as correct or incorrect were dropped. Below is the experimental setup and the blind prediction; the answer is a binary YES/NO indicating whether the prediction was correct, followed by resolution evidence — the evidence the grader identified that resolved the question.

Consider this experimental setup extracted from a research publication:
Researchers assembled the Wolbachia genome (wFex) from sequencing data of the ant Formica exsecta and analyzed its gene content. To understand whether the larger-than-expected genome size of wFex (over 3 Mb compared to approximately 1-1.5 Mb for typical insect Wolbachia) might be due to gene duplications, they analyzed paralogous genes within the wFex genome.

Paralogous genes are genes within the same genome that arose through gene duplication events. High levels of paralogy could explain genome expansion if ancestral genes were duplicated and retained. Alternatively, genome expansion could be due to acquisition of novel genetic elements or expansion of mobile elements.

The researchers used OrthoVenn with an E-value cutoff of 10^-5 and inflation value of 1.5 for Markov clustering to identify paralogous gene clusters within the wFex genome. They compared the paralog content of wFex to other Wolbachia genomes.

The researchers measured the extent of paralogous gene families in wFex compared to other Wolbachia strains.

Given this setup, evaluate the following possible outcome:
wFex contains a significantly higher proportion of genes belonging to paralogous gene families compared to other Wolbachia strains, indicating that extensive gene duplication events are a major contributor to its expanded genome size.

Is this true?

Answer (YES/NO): NO